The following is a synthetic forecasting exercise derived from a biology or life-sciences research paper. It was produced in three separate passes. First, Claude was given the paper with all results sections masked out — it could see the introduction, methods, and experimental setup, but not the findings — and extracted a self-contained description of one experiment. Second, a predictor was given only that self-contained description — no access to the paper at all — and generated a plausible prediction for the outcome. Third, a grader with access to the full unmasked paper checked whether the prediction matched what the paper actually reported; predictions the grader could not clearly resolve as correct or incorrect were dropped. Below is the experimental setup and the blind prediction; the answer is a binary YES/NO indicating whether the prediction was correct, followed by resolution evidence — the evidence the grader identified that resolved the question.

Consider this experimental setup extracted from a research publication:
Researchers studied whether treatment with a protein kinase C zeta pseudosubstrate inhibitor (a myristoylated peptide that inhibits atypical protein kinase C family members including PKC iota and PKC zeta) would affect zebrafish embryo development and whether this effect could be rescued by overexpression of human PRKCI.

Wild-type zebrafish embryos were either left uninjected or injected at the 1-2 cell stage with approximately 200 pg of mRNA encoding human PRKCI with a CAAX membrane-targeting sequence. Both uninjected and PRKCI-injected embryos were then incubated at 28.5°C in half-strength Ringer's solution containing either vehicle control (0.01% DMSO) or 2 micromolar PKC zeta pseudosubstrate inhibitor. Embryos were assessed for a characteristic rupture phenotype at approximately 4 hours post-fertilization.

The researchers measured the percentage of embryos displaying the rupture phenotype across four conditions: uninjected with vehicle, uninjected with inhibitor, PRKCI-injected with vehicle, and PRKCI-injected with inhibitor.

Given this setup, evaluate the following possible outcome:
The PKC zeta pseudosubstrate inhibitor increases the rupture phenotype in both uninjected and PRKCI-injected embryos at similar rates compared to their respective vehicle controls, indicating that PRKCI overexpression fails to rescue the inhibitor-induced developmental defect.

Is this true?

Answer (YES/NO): NO